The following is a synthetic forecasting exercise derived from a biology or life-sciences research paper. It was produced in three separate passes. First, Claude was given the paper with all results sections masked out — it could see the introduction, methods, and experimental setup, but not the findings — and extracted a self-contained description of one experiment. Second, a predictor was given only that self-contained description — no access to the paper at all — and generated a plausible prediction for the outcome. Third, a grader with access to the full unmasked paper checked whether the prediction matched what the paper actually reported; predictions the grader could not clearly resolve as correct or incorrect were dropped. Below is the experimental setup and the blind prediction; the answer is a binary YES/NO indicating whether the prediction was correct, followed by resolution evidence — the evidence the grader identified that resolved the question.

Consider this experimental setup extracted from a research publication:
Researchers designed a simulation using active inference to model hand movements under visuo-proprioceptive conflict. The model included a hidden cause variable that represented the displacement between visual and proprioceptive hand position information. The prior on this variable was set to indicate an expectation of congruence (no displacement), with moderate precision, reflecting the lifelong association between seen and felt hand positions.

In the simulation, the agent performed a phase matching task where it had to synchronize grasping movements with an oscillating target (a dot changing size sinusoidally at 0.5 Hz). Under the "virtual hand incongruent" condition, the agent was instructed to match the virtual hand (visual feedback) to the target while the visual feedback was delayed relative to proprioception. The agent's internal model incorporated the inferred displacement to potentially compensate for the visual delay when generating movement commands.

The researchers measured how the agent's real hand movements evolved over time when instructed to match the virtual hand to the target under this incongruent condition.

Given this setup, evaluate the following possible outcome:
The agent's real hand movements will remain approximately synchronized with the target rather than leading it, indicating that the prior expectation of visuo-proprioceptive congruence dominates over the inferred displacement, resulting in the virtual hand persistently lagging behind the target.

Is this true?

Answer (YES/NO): NO